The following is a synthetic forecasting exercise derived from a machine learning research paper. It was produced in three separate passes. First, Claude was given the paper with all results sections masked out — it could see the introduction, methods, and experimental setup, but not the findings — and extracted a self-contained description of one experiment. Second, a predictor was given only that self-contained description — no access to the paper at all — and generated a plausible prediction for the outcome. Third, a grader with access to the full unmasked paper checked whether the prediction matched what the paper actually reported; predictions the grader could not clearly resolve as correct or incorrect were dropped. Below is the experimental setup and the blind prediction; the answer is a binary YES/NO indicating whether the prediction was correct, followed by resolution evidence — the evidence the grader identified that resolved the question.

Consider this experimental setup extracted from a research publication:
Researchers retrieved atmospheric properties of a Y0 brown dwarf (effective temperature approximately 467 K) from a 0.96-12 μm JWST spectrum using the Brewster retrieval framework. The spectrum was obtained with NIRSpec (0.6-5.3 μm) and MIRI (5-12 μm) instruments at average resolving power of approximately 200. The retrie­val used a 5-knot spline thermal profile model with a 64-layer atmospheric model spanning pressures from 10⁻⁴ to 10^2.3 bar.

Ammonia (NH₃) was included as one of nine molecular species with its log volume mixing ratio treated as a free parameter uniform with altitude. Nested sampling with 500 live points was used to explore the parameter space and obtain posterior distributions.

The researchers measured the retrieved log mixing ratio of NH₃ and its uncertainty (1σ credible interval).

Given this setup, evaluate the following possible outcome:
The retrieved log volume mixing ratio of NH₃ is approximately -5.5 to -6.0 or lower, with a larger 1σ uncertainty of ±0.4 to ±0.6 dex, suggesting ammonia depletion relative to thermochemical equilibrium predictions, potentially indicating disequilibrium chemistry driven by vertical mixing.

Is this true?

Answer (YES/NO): NO